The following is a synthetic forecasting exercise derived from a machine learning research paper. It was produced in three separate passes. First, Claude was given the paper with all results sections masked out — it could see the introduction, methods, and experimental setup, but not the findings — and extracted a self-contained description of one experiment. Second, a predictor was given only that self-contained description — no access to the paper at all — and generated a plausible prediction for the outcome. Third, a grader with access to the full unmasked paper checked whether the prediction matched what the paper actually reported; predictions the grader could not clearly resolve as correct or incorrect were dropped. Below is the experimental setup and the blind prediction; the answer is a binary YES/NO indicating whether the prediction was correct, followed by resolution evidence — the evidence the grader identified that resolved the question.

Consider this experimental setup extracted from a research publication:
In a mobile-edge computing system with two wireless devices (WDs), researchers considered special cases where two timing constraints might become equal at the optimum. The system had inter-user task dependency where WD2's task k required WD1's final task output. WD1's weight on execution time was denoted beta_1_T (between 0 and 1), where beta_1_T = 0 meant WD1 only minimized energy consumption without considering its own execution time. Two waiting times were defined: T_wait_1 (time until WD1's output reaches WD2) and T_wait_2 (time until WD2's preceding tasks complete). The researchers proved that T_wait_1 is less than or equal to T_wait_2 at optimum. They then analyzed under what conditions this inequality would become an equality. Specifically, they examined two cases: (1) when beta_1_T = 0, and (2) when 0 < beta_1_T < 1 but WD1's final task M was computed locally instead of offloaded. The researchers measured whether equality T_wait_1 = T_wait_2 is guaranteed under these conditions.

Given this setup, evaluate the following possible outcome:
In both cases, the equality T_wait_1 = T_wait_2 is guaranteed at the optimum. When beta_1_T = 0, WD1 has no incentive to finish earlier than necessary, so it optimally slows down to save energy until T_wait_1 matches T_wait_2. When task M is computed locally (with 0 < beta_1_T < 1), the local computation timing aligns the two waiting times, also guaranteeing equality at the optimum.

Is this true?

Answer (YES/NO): YES